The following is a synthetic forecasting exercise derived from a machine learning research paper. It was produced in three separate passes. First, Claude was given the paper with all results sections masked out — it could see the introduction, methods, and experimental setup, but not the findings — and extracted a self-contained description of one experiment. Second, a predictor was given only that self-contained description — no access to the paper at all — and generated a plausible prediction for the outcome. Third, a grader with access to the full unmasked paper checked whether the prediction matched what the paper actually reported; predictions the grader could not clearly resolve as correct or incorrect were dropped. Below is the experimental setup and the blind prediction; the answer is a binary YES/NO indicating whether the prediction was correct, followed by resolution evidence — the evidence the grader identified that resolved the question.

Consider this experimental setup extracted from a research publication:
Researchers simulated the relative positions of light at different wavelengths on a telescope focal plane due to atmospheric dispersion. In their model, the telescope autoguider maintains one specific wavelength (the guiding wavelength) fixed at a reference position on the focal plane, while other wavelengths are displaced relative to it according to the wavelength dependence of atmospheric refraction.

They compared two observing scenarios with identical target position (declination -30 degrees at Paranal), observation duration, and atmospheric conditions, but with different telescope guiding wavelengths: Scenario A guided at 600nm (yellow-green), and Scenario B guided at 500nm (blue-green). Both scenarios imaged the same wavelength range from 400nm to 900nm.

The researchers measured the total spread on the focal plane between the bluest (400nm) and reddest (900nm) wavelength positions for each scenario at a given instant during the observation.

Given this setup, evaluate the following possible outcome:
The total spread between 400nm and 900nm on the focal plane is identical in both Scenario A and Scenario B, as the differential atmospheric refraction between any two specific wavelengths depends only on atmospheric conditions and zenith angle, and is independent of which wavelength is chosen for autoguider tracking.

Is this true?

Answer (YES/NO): YES